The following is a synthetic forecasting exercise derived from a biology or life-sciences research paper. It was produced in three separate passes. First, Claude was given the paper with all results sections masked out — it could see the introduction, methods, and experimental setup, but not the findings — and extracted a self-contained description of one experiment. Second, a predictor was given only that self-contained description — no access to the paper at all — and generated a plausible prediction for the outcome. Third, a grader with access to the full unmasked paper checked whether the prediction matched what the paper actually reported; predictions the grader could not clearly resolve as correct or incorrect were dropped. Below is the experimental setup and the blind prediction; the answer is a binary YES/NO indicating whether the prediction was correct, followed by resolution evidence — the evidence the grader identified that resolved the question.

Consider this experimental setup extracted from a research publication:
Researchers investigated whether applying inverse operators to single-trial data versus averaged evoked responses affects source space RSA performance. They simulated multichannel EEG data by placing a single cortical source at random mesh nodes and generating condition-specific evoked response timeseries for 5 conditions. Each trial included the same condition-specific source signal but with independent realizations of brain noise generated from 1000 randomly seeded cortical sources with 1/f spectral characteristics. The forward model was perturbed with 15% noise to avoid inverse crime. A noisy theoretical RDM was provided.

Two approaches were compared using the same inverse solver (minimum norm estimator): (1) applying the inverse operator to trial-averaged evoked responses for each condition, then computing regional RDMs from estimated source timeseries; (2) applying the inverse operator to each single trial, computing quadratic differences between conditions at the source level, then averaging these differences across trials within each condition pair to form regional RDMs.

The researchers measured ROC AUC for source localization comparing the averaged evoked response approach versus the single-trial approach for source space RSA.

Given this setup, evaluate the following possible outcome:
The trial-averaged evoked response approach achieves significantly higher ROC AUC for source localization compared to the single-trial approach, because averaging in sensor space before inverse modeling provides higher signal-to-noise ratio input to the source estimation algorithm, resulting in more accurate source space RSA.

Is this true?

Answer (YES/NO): NO